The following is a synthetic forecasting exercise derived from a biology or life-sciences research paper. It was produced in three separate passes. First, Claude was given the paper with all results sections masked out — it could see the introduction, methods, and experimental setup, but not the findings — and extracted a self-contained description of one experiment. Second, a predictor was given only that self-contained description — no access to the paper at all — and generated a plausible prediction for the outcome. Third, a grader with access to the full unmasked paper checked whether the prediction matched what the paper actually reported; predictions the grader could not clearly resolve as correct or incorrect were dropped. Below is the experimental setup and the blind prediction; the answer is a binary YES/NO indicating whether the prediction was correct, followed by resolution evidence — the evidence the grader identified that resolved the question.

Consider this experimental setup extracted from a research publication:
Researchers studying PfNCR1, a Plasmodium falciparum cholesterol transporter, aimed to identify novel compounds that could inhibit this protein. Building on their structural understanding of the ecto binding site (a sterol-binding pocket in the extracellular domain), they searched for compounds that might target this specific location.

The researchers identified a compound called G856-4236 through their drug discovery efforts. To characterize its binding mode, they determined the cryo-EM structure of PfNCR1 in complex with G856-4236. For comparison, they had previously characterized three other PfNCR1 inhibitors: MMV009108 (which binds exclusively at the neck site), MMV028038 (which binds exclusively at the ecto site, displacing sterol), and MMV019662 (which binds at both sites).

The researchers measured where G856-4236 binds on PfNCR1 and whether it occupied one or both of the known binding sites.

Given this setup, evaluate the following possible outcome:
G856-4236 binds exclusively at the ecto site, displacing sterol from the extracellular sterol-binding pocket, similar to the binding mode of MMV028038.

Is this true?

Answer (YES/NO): NO